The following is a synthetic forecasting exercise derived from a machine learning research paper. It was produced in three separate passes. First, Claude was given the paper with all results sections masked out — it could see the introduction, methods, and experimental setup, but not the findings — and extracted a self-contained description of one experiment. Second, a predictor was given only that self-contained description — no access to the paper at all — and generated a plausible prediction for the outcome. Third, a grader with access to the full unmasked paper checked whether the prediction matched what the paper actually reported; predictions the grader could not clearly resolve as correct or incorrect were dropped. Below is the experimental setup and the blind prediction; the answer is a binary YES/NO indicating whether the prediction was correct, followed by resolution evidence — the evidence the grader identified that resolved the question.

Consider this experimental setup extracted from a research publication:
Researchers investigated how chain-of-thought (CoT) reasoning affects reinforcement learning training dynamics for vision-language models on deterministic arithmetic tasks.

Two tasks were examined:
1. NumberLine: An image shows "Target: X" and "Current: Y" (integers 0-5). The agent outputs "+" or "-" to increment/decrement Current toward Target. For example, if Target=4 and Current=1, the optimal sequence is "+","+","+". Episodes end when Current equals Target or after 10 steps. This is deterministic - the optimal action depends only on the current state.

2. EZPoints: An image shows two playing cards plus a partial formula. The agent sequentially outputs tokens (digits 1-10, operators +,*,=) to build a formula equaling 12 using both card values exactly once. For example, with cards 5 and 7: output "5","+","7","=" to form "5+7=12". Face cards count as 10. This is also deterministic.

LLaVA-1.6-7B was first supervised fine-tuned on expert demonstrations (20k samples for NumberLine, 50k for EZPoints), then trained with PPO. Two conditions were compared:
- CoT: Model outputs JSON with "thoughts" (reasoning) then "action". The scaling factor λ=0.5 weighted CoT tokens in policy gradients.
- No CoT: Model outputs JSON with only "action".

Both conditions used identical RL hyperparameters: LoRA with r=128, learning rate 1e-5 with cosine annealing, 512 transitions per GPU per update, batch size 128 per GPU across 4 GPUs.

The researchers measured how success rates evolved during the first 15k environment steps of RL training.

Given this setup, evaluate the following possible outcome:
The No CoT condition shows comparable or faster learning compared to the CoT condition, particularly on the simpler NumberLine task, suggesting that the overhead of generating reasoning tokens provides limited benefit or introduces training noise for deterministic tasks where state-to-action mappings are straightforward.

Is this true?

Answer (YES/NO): NO